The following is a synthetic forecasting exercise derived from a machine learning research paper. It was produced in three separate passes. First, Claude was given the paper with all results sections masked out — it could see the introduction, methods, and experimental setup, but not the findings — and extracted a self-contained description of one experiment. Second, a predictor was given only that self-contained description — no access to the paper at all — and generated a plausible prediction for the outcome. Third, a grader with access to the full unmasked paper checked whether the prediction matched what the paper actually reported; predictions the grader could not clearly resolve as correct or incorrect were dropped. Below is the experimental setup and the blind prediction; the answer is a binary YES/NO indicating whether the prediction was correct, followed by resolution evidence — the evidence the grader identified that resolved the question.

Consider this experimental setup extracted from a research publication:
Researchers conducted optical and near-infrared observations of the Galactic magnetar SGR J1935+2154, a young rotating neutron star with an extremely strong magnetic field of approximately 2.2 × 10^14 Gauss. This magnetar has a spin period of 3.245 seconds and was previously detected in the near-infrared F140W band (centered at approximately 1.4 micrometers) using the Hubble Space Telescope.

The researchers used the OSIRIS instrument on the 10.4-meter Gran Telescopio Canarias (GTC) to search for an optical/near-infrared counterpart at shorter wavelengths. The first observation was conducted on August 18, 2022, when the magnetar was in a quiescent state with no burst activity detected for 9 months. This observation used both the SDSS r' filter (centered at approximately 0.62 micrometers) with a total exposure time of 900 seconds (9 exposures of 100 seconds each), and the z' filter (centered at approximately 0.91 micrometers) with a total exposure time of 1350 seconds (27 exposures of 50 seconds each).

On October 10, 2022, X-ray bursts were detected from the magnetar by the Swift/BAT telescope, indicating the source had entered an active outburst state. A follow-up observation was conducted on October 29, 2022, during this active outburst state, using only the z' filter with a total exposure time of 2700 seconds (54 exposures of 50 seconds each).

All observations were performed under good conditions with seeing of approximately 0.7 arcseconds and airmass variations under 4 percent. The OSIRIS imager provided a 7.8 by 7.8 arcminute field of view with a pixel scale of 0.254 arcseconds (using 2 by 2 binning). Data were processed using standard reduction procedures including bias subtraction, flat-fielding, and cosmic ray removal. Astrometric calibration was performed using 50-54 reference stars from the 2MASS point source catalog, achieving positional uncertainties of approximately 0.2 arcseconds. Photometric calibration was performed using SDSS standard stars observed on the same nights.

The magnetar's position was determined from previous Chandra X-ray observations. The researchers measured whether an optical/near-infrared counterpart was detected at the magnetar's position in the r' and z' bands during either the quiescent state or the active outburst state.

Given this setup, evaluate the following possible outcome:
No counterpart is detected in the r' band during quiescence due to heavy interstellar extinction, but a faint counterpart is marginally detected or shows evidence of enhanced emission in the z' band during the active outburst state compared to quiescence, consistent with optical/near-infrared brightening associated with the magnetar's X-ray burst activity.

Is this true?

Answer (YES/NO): NO